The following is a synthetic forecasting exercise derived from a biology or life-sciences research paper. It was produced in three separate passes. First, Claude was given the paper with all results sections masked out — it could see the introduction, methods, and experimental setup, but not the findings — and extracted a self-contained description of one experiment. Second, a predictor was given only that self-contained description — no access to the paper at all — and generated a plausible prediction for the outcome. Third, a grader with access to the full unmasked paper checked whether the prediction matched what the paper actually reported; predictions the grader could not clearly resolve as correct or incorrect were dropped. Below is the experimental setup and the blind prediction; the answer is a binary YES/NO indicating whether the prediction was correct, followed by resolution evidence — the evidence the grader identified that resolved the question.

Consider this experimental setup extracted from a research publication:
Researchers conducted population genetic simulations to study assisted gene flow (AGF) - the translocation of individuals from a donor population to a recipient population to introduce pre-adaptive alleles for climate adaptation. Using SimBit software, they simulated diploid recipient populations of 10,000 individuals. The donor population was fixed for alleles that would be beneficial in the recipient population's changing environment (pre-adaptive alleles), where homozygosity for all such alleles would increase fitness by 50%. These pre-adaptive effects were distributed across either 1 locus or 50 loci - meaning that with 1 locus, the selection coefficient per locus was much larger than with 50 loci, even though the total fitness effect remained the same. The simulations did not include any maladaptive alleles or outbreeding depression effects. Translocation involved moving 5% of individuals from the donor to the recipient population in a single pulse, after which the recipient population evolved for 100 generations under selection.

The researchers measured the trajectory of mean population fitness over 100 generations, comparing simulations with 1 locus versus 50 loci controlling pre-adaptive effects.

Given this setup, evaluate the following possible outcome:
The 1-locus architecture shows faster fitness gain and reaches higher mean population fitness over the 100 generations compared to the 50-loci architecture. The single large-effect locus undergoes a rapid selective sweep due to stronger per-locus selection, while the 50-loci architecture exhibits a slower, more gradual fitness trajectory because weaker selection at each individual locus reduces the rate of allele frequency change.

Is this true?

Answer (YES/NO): YES